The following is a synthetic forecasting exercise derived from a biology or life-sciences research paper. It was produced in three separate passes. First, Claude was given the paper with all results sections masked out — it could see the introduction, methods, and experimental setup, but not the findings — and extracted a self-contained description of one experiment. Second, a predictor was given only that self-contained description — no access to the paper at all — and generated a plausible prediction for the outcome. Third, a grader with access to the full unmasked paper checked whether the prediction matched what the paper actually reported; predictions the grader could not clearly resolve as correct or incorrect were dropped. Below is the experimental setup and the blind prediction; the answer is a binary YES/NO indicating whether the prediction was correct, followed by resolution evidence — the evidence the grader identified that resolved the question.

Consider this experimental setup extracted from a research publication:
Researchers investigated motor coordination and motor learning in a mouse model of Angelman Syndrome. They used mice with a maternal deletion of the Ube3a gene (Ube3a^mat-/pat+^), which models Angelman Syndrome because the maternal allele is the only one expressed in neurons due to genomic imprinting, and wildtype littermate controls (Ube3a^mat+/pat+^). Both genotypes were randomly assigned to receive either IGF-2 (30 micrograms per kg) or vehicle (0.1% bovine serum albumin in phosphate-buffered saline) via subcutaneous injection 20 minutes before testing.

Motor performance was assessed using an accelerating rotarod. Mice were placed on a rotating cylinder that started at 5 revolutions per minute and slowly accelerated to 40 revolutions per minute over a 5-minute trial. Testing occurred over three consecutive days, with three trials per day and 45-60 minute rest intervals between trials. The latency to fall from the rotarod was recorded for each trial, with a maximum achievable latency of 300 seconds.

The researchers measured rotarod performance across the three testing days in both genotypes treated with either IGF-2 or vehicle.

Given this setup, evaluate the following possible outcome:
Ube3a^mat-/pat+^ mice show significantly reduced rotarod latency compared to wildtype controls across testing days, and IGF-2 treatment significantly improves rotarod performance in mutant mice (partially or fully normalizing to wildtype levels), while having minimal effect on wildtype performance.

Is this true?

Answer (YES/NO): NO